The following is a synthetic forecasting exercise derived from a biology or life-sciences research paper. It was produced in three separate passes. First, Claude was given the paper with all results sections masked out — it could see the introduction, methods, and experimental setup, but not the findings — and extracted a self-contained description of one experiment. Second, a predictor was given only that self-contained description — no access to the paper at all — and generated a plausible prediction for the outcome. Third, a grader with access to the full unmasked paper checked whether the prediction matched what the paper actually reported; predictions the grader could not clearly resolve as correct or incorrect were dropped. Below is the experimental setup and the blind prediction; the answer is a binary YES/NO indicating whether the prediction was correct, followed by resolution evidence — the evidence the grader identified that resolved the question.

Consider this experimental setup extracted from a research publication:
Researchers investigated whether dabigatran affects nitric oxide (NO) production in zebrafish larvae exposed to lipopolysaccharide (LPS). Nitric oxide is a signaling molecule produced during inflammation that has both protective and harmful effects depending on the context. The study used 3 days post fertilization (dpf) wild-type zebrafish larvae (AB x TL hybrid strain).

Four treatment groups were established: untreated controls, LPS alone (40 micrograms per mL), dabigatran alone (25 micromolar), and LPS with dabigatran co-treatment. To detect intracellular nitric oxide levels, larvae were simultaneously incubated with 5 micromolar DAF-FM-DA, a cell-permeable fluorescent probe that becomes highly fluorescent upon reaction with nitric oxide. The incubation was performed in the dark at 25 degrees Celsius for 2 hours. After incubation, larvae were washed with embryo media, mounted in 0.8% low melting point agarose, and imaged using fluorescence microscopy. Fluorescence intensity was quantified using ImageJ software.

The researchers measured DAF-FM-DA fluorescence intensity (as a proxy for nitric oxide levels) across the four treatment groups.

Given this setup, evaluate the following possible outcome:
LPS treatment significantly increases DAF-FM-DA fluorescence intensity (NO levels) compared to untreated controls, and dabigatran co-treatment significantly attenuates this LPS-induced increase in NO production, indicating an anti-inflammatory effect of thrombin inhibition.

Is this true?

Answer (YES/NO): NO